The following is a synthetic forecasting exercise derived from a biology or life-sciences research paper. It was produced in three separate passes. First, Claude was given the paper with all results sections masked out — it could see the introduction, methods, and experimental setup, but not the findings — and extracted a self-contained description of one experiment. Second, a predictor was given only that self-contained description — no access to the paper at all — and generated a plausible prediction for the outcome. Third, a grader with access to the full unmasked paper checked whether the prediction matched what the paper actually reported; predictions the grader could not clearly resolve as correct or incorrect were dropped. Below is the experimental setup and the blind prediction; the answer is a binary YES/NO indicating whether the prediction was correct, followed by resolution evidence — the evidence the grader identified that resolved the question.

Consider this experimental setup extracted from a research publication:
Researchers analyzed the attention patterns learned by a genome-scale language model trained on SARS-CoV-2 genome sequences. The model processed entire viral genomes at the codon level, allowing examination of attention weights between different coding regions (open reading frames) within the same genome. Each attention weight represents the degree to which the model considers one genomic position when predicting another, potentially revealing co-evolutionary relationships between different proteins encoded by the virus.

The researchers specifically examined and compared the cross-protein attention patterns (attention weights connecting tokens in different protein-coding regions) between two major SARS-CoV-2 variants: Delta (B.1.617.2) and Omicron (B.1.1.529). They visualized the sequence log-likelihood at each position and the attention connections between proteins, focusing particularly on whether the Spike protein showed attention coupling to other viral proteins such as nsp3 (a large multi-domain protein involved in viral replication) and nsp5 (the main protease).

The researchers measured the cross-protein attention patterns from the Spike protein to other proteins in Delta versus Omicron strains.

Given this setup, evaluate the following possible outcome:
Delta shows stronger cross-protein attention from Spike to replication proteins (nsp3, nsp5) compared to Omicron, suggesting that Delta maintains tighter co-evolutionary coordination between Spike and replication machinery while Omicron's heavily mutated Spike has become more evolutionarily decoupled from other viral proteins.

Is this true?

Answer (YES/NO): YES